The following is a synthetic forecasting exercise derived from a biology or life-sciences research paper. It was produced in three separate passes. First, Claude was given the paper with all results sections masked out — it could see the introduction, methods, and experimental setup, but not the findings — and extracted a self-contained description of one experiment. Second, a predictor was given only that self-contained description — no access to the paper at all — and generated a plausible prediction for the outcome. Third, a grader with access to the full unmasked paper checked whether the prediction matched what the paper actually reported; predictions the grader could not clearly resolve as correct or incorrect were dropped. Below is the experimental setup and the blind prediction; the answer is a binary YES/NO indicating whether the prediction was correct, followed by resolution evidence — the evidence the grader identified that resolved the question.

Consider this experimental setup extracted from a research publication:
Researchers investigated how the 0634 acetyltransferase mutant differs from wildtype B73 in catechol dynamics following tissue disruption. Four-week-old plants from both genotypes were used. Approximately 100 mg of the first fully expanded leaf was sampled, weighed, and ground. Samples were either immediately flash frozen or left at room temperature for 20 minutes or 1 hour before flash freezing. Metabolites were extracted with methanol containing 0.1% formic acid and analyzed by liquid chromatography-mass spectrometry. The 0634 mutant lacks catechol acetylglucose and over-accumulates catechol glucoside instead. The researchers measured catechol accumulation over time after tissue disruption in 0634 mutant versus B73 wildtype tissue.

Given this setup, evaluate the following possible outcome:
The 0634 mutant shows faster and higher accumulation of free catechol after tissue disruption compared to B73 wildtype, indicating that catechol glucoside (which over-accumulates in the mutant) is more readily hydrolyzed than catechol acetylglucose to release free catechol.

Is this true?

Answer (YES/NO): NO